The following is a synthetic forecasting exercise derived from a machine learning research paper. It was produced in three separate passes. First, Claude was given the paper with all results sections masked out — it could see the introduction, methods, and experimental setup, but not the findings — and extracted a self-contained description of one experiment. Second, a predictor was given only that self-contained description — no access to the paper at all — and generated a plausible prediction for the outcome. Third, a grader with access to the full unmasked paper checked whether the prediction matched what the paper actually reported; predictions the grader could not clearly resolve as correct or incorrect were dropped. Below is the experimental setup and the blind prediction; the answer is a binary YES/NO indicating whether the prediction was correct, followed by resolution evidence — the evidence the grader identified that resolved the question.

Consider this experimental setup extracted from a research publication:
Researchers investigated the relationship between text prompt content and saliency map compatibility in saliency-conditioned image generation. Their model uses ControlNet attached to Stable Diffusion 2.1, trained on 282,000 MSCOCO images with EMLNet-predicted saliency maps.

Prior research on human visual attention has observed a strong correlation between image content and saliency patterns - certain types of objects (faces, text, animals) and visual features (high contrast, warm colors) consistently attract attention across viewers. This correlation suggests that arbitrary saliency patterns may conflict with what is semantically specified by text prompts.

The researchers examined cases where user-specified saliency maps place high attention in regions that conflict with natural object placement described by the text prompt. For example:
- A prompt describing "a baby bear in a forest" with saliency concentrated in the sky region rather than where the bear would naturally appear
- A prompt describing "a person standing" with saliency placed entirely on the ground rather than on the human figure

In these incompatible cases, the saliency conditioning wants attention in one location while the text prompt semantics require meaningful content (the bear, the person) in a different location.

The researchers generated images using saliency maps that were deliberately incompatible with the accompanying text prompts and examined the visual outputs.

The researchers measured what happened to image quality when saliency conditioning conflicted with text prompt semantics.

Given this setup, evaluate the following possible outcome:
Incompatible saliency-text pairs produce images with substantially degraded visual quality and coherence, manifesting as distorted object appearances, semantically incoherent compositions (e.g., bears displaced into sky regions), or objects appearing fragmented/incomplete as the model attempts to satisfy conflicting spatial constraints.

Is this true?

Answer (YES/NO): YES